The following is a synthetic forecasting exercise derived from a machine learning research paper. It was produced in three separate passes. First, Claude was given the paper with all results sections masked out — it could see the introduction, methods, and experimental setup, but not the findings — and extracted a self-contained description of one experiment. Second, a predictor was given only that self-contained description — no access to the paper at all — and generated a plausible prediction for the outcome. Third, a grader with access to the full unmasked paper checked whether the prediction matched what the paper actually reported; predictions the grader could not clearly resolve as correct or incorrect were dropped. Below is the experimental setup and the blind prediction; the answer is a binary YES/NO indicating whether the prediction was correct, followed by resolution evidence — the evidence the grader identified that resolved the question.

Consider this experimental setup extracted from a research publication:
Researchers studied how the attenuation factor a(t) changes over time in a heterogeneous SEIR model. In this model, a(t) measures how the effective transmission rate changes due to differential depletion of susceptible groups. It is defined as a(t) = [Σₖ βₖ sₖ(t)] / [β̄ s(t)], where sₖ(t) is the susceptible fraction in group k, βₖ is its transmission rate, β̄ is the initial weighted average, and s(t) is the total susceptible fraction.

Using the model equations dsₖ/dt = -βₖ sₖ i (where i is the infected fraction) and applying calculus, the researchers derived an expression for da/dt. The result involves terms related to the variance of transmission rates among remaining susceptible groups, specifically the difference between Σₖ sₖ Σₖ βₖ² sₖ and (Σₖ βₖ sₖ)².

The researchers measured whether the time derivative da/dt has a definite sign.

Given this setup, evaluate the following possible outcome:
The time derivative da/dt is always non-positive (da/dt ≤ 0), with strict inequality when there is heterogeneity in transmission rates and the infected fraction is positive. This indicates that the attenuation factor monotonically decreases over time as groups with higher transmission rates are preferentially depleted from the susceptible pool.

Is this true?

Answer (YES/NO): YES